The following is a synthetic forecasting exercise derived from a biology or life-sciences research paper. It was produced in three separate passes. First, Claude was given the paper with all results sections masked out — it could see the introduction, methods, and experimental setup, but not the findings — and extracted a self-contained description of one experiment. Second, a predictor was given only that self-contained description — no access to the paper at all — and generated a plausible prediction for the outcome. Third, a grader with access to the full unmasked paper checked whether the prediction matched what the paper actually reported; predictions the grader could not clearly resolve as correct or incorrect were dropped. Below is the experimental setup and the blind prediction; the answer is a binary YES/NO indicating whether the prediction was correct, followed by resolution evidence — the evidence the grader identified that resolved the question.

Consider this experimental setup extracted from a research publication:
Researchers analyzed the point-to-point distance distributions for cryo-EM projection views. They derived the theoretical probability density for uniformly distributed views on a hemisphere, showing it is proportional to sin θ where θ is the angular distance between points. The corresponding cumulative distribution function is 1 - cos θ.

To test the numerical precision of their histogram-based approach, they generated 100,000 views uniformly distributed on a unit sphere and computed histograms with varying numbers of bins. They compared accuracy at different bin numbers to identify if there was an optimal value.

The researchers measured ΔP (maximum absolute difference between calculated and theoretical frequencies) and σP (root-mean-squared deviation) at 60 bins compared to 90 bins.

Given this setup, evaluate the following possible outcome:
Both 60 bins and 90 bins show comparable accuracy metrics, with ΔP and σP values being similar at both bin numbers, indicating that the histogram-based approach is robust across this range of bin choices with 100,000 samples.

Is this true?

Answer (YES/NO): NO